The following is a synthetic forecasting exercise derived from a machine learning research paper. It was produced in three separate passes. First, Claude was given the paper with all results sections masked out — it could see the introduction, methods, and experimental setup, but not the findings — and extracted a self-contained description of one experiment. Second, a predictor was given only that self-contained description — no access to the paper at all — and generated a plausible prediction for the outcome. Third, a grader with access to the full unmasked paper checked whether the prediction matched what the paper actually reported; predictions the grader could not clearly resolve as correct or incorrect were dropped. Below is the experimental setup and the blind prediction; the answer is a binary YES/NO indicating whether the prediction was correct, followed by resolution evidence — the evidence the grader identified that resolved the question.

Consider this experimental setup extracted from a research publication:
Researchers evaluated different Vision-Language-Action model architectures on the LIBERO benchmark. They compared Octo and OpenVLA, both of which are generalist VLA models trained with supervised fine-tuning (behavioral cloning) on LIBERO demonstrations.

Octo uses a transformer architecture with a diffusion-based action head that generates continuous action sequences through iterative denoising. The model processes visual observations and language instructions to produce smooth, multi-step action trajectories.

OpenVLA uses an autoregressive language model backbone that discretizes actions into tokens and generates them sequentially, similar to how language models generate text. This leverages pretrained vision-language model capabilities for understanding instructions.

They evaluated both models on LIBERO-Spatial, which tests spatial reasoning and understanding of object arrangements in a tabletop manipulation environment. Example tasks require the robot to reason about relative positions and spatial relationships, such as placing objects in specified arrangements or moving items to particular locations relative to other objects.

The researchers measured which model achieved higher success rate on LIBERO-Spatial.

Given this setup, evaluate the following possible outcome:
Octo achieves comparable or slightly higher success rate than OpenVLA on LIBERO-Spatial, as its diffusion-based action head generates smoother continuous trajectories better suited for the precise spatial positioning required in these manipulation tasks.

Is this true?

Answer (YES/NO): NO